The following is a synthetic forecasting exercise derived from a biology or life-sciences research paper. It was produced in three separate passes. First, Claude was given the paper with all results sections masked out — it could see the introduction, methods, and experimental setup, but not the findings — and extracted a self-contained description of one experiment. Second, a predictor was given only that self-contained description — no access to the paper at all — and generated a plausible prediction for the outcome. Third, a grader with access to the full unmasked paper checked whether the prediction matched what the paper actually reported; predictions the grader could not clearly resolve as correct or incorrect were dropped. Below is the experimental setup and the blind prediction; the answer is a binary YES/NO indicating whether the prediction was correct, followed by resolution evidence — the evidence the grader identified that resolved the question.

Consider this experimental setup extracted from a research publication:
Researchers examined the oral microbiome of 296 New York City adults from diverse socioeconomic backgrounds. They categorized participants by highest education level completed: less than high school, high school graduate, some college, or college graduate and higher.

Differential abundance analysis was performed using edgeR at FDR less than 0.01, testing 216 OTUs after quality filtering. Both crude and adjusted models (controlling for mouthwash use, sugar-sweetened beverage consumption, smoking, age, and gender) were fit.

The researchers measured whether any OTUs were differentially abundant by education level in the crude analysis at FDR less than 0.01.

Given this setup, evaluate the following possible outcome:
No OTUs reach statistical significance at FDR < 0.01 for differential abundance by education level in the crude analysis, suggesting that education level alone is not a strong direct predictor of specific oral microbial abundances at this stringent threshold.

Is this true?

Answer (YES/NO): NO